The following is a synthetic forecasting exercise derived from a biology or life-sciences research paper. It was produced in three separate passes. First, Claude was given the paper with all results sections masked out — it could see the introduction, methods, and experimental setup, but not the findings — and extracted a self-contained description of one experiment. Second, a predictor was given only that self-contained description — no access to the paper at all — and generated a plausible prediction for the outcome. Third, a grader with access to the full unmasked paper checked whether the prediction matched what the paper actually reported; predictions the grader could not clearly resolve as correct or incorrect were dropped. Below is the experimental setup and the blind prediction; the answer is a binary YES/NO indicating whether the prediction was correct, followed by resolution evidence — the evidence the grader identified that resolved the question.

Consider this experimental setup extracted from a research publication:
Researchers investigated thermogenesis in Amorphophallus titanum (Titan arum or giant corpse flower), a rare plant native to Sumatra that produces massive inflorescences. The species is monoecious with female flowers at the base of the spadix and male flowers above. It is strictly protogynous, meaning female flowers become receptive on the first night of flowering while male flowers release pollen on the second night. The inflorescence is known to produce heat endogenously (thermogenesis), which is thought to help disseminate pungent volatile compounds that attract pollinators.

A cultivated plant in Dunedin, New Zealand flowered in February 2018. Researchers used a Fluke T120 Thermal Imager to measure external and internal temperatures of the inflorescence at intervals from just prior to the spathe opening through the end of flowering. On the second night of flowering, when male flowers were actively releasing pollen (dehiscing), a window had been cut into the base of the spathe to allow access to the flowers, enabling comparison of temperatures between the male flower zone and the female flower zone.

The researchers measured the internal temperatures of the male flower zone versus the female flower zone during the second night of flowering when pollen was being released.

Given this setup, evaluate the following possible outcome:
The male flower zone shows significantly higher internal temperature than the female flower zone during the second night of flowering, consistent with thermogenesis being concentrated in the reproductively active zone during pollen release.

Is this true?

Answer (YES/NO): YES